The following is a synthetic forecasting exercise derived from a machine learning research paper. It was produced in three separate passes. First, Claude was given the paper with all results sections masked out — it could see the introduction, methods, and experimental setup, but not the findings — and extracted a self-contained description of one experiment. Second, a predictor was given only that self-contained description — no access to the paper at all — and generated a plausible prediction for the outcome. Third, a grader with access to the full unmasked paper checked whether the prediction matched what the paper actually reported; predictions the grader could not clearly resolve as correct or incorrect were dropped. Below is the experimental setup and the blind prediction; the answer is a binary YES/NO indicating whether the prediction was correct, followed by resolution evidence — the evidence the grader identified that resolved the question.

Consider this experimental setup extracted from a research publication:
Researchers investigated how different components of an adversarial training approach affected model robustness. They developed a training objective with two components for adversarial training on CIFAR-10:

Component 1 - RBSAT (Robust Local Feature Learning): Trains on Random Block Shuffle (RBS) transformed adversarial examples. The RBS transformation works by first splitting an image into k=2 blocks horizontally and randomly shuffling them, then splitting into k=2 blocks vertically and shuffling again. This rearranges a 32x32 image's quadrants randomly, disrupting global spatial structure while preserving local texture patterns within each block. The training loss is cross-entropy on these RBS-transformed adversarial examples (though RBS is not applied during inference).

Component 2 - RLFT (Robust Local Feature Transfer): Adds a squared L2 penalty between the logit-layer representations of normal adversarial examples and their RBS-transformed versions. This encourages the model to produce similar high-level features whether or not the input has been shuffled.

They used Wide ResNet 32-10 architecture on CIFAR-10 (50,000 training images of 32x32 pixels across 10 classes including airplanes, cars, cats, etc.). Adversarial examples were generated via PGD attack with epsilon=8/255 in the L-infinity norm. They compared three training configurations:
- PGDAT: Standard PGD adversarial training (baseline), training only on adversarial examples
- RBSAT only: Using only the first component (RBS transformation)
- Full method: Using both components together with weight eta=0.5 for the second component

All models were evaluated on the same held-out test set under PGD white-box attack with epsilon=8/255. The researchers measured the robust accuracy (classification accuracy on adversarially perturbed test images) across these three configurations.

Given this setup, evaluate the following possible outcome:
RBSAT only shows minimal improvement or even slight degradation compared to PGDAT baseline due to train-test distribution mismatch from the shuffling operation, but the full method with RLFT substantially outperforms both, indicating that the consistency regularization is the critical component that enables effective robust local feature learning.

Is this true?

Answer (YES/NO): NO